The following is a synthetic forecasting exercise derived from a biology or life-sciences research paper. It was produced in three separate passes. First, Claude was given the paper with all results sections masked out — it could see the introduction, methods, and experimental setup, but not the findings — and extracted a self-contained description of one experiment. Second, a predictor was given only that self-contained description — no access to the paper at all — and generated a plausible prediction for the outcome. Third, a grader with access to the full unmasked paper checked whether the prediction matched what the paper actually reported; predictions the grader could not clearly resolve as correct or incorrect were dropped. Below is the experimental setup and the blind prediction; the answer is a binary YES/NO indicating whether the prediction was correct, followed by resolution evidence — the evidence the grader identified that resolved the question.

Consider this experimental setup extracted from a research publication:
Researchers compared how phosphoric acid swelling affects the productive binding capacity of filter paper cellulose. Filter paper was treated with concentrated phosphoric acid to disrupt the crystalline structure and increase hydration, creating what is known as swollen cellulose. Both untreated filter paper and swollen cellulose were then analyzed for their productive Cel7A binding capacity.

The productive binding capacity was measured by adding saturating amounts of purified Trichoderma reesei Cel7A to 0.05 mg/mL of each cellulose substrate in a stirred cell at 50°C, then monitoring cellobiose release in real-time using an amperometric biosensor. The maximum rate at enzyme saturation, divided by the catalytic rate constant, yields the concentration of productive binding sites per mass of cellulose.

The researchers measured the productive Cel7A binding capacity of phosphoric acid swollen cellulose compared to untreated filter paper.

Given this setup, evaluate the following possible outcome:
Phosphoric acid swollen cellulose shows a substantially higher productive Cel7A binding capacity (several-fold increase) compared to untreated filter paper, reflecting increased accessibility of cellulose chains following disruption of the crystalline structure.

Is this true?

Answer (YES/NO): YES